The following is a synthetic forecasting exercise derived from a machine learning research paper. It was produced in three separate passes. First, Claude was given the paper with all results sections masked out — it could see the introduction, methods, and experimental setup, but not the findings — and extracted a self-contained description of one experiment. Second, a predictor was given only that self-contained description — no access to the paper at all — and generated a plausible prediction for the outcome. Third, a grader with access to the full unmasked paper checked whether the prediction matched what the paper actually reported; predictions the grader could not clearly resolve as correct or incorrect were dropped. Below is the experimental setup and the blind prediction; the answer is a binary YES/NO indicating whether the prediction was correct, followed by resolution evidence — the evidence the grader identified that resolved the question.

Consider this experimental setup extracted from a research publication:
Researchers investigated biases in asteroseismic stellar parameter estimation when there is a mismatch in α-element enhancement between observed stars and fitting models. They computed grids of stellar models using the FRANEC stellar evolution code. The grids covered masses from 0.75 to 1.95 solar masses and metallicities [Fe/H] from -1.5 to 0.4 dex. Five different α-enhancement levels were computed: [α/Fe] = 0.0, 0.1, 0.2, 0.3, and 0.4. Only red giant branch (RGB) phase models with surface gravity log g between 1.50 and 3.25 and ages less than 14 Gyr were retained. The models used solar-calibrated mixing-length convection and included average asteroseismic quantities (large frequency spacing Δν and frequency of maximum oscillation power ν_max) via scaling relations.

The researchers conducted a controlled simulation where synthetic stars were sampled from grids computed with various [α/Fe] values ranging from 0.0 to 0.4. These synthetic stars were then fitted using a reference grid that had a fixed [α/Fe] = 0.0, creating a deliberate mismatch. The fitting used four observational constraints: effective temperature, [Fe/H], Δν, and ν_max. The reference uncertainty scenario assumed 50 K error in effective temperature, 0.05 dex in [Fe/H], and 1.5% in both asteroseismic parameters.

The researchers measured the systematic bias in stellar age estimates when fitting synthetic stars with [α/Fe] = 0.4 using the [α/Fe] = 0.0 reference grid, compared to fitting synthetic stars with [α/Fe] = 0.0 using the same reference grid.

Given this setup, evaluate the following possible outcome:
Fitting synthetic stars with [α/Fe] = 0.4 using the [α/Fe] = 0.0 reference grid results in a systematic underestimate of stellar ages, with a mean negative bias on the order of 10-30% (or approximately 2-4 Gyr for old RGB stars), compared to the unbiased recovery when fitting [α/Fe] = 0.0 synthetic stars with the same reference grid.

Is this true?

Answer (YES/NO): NO